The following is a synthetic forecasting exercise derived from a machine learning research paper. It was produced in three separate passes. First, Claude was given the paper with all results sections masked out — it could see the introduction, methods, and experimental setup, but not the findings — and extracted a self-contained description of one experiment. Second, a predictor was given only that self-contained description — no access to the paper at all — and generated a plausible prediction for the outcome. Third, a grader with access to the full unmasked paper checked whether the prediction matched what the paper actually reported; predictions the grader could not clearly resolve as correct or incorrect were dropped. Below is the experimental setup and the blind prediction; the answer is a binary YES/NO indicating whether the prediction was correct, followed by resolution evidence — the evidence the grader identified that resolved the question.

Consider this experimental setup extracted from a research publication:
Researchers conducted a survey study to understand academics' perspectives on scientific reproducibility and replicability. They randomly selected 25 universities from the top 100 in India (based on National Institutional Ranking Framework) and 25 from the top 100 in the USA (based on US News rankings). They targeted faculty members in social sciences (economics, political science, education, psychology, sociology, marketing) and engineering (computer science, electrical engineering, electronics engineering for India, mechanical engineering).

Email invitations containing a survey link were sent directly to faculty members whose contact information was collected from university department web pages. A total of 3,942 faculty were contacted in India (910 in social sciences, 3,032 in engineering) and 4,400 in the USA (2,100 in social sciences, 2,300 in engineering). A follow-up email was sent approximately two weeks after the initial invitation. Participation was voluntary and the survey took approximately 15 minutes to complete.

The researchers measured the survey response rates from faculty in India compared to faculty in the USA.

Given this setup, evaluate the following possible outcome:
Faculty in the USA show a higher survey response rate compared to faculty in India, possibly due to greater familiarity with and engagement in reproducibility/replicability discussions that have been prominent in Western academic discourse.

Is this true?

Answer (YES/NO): YES